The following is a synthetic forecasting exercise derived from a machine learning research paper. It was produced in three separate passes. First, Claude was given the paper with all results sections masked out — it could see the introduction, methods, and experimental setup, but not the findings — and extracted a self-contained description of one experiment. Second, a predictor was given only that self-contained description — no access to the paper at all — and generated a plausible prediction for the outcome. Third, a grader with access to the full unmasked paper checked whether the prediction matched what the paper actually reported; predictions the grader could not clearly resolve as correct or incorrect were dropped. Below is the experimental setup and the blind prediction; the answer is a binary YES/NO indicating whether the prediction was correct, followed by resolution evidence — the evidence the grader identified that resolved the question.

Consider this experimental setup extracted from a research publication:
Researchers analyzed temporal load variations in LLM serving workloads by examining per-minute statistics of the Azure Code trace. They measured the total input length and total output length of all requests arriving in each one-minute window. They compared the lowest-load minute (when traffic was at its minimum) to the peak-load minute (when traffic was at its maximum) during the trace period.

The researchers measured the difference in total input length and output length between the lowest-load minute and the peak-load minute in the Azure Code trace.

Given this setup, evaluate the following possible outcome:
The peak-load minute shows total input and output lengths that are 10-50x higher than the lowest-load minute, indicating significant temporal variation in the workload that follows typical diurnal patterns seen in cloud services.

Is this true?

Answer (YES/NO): NO